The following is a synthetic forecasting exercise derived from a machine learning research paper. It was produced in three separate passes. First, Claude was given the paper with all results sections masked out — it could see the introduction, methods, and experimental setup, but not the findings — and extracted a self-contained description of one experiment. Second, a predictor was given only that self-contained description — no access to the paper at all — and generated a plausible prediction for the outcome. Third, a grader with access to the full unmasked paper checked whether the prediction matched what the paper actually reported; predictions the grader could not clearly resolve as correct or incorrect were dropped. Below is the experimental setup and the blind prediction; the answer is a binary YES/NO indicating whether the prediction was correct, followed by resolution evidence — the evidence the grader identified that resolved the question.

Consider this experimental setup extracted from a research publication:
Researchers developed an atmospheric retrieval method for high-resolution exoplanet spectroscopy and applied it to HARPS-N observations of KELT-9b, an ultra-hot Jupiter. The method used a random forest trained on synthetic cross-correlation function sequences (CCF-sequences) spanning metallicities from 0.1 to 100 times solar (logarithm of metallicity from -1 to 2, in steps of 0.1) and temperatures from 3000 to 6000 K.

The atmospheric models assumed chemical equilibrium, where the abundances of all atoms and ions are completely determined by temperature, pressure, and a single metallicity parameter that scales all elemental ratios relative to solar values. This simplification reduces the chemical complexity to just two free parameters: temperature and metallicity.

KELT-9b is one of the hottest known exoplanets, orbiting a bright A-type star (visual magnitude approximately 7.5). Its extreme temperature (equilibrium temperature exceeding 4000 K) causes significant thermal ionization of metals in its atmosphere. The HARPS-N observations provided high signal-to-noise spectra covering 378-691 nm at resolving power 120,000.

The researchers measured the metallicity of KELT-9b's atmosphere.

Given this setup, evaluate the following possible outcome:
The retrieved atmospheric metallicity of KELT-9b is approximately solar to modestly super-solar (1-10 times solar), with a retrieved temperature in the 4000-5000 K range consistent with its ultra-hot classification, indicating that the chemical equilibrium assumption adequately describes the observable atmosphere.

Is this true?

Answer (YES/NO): NO